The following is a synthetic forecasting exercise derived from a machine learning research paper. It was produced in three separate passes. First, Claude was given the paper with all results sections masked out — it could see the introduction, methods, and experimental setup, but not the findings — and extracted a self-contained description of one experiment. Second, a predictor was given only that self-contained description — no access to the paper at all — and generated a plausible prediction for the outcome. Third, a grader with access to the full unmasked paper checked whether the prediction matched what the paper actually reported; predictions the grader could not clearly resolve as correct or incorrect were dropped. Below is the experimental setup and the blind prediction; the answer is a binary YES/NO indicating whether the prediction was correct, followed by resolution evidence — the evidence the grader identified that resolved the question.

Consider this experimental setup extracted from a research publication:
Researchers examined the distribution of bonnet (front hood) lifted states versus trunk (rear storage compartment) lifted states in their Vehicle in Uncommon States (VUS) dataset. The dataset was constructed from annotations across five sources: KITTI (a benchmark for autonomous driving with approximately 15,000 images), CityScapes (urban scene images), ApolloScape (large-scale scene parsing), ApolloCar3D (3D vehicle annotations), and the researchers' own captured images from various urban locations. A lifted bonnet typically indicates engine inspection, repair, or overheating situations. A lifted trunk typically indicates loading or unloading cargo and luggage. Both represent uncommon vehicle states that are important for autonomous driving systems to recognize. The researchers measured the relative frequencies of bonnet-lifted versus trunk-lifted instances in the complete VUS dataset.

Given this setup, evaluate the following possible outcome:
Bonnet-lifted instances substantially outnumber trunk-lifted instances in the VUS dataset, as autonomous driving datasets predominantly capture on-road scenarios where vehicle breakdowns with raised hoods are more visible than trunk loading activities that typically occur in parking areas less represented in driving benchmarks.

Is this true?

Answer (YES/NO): NO